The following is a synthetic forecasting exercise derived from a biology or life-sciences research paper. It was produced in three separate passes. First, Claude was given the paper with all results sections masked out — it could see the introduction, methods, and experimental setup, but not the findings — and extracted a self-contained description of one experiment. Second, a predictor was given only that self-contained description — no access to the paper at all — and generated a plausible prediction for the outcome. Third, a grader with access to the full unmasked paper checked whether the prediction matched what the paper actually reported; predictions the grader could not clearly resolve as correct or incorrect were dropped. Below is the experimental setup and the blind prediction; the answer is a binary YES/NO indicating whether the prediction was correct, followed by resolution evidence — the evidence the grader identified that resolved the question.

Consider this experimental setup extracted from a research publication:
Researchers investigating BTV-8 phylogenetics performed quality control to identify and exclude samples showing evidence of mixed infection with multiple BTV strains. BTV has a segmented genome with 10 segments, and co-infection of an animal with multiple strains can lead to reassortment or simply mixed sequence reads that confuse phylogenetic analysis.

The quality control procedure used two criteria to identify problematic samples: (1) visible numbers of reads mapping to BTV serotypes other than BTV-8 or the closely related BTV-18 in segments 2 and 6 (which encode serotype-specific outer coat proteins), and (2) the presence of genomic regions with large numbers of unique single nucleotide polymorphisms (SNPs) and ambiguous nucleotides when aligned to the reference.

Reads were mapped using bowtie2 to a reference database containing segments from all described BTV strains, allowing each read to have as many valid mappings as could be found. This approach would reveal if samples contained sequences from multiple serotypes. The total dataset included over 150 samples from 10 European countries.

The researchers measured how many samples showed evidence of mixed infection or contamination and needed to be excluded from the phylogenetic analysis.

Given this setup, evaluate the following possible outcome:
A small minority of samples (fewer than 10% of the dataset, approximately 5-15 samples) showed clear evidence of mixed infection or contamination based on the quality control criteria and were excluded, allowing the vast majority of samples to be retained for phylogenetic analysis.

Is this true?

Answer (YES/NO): YES